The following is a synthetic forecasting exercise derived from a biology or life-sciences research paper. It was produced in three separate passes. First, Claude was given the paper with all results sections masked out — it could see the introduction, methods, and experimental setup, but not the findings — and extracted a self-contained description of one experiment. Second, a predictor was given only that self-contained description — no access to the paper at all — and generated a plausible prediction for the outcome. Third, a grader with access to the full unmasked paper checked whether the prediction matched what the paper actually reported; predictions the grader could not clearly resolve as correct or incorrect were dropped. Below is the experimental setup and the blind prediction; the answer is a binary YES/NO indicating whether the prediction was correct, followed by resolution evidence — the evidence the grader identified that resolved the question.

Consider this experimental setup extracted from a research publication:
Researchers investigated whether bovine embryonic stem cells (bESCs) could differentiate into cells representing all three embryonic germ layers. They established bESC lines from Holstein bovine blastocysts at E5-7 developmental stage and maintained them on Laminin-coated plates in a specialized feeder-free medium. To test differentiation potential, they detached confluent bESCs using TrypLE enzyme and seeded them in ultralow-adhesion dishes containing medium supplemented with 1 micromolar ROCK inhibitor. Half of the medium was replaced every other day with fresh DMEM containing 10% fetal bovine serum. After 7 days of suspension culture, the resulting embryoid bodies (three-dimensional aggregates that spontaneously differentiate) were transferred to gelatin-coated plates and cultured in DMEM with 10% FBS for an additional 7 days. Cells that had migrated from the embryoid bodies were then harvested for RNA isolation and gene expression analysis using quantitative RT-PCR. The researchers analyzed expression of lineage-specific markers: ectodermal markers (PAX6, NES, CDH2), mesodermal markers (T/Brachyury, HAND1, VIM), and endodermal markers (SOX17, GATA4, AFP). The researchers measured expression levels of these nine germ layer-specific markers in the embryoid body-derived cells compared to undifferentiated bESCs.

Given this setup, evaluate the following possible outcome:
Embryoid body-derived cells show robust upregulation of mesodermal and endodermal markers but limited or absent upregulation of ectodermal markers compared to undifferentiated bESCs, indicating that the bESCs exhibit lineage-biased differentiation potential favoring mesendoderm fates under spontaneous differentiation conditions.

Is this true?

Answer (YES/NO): NO